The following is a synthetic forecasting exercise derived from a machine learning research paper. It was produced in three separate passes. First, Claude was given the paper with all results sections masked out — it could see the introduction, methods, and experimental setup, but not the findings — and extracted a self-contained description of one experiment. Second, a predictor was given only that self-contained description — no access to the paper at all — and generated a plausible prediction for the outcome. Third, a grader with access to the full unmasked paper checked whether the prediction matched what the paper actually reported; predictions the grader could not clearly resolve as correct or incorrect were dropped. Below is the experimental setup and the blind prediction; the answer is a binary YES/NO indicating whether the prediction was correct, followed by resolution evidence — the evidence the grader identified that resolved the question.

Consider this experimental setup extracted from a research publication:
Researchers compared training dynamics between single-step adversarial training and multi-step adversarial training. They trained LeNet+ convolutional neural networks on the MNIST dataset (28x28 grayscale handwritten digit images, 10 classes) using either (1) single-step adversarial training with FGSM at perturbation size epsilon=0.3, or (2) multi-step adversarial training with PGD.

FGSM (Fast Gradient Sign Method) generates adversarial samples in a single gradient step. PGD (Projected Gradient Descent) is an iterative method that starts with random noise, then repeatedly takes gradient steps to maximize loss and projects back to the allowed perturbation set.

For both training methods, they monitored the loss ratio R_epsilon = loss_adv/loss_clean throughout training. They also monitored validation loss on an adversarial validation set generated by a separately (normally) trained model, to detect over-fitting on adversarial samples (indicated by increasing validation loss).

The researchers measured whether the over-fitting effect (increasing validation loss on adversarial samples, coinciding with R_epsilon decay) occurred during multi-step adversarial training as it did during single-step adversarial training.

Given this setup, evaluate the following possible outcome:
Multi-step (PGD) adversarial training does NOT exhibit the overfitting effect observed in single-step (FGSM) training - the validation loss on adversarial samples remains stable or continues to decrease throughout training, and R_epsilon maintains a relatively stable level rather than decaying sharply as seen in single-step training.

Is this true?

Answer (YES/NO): YES